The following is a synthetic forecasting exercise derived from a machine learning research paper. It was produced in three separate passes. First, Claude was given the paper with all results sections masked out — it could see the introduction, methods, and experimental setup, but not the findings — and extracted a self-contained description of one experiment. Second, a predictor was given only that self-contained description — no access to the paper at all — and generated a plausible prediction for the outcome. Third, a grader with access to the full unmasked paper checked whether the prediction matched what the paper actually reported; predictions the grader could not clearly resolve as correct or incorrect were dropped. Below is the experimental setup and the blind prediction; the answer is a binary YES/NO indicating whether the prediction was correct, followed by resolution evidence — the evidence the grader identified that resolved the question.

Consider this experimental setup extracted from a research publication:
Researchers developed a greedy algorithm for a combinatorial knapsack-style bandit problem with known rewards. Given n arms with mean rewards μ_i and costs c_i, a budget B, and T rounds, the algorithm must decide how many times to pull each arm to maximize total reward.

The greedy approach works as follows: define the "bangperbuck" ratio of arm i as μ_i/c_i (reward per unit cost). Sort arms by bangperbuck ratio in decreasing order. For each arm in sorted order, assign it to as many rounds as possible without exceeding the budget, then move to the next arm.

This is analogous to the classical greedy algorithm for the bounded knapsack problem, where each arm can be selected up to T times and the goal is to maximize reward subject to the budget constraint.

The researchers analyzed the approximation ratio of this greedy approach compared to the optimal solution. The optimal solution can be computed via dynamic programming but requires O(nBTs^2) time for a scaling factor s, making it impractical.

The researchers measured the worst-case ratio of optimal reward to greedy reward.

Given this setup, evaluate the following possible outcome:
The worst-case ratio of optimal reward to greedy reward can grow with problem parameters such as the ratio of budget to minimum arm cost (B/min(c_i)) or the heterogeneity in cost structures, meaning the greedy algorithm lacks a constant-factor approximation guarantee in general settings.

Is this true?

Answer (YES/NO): NO